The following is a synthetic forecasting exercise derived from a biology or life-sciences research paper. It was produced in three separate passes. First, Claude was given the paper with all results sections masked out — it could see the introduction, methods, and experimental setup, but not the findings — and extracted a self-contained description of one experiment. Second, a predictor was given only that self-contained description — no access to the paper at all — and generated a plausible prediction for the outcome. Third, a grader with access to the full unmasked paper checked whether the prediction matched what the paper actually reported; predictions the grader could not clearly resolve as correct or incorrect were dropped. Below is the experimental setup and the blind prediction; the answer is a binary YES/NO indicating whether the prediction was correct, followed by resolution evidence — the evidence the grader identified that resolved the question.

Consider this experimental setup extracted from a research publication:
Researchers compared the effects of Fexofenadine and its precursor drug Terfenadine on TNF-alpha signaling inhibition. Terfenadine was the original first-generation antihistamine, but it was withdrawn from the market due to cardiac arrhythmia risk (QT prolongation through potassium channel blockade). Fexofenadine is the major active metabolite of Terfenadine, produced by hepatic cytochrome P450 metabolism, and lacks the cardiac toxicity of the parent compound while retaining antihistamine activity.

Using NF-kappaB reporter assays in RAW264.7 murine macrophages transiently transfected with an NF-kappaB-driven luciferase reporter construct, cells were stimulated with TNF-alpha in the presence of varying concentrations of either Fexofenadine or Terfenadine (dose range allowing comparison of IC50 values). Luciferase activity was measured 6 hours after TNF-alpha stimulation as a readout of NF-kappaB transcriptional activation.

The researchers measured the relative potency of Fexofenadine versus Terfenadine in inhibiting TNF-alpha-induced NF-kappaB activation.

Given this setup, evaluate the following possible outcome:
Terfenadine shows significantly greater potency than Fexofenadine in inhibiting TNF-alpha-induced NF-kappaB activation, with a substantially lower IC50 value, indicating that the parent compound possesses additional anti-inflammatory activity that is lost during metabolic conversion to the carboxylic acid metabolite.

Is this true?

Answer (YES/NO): YES